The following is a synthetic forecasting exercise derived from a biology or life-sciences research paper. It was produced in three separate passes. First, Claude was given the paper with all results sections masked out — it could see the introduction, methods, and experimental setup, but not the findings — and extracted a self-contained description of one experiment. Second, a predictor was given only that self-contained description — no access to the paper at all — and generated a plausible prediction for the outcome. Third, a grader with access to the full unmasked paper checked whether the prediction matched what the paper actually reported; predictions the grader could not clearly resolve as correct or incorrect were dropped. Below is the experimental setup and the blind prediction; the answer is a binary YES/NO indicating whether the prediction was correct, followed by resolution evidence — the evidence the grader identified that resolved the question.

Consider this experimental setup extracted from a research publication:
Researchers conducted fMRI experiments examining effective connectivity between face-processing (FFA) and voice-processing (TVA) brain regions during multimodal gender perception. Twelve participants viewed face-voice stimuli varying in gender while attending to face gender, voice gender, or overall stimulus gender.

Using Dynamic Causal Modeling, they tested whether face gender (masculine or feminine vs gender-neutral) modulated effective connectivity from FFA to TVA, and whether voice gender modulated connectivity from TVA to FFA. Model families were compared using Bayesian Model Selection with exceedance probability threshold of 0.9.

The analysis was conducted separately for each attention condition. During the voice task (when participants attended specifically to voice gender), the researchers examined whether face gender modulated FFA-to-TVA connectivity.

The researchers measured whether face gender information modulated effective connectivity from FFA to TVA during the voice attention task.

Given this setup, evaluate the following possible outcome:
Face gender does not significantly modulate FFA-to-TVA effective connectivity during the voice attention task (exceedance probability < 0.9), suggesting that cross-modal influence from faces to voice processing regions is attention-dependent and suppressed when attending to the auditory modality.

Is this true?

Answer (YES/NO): YES